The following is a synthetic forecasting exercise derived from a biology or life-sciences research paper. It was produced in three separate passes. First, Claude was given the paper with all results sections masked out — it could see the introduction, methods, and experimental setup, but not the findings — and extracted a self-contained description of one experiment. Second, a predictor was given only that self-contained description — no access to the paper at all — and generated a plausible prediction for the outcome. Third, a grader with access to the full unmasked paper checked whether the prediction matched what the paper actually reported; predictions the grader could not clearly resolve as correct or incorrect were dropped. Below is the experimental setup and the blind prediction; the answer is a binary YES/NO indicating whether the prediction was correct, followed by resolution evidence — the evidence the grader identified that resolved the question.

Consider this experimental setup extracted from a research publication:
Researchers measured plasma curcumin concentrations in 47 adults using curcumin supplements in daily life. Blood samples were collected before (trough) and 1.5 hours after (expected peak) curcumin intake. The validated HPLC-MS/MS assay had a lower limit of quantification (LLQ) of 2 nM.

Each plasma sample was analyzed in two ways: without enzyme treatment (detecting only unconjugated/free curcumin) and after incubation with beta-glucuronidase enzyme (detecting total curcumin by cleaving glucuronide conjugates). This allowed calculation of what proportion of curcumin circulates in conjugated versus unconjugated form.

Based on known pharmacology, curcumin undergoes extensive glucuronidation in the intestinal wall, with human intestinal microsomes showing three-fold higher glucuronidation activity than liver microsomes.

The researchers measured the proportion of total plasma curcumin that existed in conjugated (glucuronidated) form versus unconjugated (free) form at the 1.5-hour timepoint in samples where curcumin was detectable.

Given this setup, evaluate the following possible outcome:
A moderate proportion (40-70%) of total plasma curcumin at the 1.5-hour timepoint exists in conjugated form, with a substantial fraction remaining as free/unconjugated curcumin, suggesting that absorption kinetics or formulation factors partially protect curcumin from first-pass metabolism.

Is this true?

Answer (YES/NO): NO